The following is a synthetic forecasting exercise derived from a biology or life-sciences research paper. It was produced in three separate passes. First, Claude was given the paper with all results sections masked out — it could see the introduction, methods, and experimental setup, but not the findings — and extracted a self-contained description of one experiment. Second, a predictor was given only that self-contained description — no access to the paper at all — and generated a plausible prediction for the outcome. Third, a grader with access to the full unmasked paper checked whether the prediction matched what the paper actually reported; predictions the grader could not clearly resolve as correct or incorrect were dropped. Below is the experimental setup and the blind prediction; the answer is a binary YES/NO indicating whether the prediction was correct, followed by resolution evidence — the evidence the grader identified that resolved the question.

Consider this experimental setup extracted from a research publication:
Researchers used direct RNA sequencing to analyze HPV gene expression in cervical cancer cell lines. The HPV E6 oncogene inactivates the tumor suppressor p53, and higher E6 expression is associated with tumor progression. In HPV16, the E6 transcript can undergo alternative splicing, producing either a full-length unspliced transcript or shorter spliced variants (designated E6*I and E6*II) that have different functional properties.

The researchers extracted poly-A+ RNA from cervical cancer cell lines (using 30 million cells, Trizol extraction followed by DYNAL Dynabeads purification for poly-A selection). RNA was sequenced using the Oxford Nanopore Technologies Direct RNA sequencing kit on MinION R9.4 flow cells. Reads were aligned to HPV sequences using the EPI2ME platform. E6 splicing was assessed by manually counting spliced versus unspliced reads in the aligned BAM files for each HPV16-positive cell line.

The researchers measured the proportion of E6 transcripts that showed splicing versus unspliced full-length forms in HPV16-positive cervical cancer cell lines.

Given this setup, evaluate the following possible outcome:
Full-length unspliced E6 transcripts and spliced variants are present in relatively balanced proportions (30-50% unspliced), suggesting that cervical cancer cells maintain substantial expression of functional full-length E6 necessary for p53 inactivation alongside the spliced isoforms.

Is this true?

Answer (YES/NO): NO